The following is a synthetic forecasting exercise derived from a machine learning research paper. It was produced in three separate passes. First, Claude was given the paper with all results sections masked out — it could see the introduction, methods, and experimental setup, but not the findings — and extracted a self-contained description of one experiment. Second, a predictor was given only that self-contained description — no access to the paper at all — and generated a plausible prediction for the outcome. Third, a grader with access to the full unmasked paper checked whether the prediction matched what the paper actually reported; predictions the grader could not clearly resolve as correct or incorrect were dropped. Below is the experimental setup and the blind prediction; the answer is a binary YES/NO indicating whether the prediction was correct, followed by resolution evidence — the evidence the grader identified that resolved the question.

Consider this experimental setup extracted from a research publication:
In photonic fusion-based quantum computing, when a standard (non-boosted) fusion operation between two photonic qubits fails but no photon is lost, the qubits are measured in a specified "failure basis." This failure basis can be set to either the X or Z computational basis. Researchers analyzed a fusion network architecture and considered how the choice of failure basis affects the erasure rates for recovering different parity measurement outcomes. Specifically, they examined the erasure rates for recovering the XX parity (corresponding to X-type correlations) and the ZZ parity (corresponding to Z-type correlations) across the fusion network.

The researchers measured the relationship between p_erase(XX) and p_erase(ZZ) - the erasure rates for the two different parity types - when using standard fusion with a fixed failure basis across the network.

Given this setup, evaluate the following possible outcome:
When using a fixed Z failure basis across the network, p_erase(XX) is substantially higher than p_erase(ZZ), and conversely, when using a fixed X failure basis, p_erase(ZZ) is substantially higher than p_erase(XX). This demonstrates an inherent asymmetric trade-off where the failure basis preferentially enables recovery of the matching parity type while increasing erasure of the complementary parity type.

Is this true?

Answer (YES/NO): NO